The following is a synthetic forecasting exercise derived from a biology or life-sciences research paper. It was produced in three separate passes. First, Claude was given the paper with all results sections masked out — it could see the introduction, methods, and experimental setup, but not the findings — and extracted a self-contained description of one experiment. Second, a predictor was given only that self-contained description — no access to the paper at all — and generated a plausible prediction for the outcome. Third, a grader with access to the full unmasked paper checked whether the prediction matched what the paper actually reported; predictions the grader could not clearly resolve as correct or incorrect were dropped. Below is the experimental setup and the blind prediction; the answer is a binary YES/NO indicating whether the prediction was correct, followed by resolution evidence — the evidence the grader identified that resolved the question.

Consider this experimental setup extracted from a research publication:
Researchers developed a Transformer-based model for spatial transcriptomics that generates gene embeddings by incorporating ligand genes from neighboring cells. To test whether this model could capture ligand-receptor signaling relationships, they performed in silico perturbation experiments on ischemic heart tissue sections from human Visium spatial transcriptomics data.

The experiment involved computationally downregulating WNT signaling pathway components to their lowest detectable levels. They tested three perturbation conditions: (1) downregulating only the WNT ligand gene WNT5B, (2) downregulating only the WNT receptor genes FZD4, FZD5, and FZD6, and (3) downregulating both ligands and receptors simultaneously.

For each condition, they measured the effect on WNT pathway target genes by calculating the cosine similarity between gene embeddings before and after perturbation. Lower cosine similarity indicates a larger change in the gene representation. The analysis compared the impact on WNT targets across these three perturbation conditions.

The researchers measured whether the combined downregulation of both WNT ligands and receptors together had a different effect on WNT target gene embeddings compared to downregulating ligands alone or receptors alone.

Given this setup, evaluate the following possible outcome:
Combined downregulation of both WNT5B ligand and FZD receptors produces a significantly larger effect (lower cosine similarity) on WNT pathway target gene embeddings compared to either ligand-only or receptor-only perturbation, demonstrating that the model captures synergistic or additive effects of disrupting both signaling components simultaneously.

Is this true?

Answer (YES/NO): YES